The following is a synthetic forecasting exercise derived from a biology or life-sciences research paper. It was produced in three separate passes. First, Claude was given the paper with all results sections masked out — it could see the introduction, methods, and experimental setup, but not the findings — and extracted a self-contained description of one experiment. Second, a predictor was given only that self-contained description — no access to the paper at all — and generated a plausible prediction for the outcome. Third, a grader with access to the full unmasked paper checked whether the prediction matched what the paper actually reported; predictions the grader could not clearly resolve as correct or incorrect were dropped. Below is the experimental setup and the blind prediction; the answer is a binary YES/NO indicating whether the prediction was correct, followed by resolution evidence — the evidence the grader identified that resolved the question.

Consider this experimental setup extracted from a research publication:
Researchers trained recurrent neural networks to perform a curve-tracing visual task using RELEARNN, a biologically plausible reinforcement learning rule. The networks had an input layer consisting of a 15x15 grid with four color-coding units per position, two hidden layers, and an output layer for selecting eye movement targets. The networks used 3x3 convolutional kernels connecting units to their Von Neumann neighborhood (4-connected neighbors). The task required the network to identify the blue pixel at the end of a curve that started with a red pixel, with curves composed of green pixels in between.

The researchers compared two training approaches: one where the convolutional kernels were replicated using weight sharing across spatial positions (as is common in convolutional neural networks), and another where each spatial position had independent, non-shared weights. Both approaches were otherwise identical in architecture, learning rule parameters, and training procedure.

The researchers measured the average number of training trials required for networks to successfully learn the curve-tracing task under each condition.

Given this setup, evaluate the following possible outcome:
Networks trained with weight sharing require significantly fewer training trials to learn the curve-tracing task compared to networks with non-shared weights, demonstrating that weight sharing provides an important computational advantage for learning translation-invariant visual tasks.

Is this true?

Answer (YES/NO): YES